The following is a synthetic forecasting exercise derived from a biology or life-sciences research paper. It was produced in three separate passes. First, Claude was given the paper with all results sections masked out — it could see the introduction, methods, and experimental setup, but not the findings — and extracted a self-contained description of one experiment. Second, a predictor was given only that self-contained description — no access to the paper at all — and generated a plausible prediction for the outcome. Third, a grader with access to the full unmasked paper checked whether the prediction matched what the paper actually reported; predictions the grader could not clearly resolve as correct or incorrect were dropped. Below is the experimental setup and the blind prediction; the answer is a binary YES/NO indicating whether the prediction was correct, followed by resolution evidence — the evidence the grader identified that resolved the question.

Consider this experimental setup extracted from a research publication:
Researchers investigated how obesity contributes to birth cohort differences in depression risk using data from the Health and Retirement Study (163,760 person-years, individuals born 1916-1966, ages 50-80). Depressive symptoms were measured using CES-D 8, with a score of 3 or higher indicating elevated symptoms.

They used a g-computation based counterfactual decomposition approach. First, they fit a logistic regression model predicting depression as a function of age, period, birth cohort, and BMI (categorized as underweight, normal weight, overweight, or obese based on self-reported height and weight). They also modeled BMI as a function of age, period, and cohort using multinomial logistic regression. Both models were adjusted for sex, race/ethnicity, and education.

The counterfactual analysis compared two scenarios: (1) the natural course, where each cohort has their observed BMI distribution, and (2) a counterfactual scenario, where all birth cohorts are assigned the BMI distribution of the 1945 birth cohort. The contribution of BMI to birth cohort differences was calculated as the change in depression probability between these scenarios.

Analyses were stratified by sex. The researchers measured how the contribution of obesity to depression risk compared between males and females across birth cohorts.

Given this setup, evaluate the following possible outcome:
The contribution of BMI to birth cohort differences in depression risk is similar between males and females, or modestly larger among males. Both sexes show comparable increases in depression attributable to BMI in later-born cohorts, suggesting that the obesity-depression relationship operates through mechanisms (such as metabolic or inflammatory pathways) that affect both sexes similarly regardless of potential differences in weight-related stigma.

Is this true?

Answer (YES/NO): NO